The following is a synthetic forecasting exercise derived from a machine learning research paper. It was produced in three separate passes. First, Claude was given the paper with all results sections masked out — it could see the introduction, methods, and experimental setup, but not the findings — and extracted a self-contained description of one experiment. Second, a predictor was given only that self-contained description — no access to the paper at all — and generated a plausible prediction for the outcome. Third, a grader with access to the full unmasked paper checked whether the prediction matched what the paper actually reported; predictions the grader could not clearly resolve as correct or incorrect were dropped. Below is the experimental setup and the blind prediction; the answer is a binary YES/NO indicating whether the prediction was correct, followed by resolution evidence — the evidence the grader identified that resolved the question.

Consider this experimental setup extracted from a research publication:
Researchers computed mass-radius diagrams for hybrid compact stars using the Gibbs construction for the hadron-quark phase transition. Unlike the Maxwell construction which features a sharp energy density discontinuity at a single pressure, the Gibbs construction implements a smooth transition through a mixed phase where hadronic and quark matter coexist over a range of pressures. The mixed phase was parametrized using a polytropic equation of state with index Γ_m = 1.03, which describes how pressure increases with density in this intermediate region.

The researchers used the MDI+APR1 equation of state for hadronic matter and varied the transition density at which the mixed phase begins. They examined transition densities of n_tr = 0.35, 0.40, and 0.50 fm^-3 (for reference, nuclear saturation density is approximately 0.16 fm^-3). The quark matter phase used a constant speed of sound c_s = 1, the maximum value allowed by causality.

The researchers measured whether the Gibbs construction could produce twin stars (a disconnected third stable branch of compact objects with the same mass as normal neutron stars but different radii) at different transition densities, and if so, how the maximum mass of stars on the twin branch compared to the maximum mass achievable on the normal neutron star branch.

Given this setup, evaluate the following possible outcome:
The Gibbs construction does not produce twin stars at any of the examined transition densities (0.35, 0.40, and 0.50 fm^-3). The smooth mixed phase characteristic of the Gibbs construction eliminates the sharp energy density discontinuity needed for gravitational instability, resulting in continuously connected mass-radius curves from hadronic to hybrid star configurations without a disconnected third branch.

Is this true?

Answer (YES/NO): NO